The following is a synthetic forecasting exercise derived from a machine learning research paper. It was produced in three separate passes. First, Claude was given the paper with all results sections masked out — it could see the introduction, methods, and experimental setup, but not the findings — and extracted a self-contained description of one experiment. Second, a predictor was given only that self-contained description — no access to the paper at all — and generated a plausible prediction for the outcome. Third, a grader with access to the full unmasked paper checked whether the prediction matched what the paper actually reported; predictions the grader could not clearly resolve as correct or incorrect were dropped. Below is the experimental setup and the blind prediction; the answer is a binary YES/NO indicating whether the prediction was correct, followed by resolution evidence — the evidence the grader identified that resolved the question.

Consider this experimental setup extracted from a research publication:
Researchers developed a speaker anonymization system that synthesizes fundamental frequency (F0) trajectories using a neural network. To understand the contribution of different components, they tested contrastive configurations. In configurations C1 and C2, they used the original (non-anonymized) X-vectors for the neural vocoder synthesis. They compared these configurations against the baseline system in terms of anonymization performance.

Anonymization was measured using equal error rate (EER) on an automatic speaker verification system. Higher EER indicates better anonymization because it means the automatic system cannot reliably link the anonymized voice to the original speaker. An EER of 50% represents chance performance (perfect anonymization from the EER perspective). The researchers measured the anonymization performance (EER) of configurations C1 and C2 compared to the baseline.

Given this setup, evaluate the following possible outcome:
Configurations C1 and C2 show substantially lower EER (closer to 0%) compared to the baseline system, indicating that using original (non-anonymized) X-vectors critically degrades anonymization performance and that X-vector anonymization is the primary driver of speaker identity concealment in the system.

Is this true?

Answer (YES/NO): YES